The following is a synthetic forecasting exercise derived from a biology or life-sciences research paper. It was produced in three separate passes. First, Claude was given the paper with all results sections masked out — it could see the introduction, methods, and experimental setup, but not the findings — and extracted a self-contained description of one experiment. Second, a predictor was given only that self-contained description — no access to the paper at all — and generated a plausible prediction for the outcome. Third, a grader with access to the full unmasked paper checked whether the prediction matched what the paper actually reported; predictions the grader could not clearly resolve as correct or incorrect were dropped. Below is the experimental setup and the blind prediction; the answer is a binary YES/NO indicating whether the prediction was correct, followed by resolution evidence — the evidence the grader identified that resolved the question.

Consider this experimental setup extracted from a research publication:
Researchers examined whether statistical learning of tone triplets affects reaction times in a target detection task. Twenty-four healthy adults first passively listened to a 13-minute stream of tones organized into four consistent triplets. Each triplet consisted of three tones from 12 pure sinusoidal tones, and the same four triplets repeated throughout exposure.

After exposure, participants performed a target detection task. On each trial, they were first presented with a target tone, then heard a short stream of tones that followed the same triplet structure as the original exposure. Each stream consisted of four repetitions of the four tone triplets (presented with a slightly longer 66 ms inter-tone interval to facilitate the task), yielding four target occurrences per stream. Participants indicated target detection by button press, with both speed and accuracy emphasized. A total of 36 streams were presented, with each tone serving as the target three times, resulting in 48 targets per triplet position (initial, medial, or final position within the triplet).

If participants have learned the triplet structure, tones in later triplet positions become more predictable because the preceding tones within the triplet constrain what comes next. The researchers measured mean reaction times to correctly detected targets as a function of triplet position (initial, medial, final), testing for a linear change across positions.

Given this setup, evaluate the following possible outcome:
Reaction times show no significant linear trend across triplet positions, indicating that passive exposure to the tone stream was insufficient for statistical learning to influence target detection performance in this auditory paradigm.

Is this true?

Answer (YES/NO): NO